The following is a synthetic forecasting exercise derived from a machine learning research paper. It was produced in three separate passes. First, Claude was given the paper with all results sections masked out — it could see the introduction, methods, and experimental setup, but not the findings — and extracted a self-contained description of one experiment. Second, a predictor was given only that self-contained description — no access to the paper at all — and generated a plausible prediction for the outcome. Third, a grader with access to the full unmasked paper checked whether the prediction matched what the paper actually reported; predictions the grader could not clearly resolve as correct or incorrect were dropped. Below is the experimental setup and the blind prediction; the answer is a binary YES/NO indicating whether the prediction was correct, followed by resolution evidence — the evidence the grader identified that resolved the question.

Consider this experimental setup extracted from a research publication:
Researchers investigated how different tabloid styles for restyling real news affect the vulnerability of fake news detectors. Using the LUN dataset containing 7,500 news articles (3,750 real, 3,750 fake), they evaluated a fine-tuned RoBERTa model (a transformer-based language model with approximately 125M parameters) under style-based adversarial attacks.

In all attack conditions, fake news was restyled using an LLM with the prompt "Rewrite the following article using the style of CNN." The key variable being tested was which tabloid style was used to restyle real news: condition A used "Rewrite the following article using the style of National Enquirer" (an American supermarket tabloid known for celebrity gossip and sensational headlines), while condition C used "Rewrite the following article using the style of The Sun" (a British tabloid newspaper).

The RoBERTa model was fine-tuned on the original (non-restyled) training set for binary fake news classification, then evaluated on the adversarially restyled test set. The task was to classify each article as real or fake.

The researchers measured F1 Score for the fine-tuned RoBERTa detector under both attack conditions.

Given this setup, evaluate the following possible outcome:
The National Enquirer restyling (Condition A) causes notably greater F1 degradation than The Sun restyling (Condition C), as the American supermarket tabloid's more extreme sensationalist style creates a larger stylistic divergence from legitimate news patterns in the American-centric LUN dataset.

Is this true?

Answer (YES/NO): YES